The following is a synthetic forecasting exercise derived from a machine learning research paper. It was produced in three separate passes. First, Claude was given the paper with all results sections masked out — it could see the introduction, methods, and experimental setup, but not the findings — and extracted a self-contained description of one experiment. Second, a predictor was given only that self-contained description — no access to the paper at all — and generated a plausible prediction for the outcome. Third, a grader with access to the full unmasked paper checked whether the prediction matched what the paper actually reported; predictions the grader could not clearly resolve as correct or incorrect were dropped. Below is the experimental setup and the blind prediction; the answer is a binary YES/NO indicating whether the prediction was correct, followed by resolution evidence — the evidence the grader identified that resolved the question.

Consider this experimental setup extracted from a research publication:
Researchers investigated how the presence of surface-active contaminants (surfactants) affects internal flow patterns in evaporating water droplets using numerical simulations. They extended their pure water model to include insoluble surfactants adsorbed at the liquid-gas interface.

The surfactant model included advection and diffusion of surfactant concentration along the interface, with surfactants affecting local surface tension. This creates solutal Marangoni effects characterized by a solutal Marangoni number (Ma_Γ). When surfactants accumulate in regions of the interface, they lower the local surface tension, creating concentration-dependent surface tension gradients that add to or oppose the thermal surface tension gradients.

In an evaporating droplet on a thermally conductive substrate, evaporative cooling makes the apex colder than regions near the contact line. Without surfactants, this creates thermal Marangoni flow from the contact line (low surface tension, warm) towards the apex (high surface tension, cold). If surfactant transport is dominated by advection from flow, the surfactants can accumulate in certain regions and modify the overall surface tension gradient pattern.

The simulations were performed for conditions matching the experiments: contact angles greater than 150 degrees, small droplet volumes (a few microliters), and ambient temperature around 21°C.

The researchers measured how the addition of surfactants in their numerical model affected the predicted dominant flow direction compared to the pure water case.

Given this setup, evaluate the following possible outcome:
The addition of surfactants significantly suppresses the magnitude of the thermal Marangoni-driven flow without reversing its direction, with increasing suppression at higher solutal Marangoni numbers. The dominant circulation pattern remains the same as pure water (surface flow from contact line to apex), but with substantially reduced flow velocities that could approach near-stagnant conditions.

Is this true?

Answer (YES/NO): NO